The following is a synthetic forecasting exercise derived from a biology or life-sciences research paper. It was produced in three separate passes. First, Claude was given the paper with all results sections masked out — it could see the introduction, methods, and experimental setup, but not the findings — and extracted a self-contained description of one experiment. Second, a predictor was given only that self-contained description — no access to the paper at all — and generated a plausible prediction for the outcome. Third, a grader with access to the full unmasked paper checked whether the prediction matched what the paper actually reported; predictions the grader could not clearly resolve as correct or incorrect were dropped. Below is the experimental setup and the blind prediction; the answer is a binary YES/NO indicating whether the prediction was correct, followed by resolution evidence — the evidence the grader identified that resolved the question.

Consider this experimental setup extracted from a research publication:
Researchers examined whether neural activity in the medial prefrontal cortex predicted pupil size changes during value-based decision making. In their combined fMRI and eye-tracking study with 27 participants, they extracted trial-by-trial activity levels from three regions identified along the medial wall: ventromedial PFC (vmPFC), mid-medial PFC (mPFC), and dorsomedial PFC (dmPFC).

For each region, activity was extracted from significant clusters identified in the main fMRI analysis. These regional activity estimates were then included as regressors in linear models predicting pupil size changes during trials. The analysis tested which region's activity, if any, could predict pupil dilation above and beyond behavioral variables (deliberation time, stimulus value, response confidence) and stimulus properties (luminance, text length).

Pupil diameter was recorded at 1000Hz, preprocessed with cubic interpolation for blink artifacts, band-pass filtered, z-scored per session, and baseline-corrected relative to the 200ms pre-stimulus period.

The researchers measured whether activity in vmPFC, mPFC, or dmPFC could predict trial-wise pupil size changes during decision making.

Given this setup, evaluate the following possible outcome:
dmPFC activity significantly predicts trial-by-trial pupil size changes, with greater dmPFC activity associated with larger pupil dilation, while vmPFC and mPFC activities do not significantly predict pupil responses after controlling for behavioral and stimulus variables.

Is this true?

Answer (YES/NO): YES